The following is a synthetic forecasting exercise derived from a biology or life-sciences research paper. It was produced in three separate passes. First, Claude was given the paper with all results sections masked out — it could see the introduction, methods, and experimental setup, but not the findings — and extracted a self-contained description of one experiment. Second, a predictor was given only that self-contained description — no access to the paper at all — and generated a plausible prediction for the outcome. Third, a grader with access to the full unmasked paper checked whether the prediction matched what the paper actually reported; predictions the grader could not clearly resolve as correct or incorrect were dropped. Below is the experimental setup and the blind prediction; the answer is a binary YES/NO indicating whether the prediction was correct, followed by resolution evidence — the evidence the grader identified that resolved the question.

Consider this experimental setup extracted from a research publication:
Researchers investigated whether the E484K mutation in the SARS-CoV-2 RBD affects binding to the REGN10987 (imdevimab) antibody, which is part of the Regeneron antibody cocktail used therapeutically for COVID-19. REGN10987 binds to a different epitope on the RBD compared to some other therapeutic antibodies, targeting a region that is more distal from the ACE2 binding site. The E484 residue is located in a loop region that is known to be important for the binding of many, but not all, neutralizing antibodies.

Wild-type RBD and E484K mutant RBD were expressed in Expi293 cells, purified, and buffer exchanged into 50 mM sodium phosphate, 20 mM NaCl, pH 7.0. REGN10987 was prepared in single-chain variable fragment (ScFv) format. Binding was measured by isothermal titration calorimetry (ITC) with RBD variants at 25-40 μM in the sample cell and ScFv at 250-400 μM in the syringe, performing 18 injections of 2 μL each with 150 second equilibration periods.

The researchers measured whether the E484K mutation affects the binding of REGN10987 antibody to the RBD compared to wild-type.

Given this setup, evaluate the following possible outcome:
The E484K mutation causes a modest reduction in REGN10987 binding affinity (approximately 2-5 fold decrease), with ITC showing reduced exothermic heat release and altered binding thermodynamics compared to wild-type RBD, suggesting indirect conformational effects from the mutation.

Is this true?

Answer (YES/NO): NO